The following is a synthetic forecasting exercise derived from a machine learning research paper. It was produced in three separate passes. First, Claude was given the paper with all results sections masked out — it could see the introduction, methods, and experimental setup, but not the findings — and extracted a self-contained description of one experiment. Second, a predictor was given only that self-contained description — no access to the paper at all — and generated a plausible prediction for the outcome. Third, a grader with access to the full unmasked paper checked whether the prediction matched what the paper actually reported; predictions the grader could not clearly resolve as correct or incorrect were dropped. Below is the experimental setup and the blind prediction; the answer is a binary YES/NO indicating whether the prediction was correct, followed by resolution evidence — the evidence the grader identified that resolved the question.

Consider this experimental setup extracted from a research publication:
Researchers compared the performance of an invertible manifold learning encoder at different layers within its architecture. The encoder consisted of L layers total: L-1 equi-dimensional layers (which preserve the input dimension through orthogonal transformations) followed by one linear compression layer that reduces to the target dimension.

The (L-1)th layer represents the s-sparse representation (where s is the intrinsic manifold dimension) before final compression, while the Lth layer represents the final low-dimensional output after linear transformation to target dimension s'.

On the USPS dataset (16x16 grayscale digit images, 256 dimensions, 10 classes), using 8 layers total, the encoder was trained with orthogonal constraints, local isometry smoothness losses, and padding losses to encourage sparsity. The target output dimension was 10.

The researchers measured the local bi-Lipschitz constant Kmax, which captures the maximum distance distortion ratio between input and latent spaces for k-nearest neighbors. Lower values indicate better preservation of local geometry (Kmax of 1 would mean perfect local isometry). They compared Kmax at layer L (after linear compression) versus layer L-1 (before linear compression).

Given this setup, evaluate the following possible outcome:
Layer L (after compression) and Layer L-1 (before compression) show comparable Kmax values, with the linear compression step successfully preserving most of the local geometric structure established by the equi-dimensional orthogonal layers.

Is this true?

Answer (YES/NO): NO